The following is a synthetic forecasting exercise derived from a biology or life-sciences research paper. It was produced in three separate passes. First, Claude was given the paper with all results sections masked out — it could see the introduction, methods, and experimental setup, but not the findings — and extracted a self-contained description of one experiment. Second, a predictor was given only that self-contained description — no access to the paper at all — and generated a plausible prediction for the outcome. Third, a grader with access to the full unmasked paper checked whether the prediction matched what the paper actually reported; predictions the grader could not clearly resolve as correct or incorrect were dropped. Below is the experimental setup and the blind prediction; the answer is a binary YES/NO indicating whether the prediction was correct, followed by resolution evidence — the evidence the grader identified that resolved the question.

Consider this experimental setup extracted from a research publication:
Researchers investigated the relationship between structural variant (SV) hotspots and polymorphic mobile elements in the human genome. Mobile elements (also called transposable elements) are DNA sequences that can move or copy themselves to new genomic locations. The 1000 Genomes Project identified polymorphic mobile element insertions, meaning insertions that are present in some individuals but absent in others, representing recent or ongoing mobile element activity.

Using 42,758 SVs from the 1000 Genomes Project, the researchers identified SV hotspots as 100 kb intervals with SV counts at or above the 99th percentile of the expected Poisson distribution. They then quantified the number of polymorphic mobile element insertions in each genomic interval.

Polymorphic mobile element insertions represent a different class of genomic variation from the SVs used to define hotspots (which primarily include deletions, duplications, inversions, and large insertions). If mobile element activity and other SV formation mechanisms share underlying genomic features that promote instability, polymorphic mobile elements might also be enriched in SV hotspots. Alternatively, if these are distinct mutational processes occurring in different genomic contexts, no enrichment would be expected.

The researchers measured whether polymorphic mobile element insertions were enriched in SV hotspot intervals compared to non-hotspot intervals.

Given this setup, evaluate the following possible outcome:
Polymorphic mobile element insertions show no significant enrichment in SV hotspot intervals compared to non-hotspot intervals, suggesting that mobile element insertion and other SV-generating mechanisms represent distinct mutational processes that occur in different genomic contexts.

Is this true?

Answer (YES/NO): NO